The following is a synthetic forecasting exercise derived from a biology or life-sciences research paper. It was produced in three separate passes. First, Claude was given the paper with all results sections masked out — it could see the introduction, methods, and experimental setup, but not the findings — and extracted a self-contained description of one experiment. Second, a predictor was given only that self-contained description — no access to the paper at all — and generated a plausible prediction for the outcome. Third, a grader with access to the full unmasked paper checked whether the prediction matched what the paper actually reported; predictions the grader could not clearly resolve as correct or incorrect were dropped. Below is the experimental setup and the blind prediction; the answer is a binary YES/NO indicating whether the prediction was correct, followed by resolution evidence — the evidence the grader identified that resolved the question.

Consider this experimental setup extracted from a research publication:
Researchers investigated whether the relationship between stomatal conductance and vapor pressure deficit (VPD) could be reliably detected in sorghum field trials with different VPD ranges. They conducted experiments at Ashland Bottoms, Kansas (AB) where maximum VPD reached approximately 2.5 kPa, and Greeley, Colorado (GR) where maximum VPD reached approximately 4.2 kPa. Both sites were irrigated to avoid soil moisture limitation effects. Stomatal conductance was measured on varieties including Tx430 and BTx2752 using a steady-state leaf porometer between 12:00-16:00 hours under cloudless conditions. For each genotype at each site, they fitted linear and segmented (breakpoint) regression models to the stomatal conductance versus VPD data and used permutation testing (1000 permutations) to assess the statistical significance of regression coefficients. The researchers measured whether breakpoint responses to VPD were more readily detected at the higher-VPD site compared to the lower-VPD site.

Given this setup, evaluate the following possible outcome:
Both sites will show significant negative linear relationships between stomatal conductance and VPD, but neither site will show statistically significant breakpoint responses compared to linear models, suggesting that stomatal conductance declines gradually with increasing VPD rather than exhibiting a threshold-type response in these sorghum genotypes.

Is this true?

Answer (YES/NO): NO